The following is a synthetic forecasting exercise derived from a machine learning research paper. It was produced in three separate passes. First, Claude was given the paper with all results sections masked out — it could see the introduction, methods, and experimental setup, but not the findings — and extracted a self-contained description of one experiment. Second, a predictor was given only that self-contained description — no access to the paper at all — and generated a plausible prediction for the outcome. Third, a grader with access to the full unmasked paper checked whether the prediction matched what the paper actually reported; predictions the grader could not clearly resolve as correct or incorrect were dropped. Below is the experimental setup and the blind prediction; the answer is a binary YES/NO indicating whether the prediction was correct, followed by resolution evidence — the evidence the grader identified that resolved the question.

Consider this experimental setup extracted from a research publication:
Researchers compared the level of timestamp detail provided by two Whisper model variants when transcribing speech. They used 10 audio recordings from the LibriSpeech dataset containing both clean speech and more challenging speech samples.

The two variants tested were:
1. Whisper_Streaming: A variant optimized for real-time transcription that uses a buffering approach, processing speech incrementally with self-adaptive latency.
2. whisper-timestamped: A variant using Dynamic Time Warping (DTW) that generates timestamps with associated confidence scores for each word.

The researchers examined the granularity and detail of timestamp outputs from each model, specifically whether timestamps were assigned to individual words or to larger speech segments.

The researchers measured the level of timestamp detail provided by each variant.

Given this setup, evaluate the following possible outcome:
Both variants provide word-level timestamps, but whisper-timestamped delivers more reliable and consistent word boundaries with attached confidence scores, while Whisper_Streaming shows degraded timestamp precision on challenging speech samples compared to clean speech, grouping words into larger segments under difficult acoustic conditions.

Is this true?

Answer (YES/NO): NO